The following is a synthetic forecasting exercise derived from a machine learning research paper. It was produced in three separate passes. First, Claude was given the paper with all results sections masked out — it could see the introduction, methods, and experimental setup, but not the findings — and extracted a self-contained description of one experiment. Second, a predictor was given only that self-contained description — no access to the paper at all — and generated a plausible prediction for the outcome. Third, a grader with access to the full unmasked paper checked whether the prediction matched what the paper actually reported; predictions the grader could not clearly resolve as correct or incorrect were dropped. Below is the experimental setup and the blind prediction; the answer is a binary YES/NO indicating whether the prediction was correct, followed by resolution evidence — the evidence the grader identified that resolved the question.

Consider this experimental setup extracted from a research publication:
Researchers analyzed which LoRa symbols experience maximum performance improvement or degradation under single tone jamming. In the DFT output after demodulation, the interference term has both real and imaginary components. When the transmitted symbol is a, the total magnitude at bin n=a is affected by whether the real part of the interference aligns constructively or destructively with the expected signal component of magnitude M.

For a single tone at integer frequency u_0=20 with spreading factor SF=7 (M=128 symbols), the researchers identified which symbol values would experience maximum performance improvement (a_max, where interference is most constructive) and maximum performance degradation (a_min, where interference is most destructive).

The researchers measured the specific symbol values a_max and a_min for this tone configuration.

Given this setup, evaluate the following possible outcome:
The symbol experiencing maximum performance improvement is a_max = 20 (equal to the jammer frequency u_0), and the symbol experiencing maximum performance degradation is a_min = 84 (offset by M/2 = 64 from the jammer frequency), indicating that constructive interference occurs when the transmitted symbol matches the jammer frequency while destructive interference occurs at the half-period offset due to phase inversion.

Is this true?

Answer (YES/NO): NO